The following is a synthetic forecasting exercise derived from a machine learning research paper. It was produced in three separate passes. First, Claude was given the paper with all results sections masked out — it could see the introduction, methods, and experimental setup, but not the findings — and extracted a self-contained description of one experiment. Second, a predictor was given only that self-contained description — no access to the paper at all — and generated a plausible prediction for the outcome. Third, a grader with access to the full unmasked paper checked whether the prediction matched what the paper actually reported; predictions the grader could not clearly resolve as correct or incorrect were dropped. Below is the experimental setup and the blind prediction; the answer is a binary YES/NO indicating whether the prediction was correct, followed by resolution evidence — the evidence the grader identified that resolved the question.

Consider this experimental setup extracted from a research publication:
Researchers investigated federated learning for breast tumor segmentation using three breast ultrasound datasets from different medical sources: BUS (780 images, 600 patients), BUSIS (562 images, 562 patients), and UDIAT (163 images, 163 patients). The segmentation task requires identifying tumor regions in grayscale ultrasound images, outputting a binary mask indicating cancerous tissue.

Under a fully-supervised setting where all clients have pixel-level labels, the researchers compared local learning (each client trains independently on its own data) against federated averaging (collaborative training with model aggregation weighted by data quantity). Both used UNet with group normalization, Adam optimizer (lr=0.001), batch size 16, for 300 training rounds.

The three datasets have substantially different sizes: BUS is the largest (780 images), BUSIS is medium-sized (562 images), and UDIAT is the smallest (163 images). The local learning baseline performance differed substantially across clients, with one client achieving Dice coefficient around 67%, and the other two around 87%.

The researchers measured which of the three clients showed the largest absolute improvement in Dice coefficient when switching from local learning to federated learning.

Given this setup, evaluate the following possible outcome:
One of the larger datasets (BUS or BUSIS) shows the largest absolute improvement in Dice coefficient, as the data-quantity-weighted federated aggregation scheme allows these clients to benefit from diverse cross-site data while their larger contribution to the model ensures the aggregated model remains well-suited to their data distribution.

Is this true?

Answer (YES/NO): YES